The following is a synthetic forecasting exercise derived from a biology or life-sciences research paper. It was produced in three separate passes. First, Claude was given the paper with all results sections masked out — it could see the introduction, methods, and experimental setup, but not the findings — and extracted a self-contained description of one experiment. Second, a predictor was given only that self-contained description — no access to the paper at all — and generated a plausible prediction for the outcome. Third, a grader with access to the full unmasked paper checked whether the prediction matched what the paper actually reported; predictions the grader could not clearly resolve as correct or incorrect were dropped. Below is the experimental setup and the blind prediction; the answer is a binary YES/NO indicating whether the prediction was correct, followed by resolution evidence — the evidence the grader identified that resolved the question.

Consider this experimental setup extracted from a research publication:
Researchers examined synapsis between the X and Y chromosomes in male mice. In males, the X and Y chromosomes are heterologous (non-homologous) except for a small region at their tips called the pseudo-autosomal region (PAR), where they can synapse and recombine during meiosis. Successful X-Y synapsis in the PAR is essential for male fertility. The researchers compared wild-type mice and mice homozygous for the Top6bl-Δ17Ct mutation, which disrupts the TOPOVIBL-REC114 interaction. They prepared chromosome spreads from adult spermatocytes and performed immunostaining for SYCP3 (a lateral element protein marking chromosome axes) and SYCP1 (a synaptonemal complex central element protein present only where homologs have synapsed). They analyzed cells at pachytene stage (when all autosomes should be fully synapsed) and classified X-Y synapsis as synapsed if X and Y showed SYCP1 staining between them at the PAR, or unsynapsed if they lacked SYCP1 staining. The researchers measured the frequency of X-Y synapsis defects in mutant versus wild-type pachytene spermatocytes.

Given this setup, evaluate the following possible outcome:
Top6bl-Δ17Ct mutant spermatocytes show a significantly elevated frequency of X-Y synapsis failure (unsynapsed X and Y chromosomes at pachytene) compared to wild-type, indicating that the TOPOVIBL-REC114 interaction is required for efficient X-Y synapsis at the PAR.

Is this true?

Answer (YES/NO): YES